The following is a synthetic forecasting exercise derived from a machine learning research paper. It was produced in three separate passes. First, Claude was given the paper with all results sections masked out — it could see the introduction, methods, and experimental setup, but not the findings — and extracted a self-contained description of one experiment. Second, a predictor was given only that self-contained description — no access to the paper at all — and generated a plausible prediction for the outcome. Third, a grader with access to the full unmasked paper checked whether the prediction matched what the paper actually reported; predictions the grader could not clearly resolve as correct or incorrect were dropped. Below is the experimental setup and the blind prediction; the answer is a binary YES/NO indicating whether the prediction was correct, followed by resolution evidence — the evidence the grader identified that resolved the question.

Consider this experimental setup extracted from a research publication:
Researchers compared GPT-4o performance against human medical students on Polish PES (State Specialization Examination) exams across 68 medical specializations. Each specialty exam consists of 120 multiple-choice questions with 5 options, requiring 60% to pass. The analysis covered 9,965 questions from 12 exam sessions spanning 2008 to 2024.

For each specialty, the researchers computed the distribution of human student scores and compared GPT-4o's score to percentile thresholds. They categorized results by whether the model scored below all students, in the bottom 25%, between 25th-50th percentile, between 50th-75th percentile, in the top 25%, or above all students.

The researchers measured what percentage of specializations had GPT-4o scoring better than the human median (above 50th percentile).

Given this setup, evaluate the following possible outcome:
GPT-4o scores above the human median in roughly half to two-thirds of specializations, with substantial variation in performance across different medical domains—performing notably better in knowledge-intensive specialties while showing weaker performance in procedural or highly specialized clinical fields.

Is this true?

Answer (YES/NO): YES